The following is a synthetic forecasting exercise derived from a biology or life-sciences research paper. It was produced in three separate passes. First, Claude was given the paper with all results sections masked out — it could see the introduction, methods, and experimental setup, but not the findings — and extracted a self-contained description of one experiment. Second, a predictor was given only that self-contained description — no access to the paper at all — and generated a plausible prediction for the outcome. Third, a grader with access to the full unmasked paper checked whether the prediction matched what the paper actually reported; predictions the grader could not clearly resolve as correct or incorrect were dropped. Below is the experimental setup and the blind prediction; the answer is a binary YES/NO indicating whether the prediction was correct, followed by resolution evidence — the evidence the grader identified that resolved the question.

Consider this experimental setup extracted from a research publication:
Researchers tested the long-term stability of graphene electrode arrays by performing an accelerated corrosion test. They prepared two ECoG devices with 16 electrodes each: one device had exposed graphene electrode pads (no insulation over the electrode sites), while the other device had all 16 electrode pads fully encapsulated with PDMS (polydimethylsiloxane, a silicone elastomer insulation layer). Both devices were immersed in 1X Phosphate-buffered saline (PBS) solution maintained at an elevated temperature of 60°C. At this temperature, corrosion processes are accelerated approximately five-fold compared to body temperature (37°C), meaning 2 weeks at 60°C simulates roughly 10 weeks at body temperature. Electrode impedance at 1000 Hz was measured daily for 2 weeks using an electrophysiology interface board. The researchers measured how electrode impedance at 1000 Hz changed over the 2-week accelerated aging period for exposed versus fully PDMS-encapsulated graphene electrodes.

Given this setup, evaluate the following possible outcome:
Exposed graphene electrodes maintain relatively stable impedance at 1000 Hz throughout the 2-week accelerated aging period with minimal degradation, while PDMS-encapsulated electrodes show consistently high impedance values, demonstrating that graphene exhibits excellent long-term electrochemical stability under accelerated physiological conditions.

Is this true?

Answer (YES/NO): NO